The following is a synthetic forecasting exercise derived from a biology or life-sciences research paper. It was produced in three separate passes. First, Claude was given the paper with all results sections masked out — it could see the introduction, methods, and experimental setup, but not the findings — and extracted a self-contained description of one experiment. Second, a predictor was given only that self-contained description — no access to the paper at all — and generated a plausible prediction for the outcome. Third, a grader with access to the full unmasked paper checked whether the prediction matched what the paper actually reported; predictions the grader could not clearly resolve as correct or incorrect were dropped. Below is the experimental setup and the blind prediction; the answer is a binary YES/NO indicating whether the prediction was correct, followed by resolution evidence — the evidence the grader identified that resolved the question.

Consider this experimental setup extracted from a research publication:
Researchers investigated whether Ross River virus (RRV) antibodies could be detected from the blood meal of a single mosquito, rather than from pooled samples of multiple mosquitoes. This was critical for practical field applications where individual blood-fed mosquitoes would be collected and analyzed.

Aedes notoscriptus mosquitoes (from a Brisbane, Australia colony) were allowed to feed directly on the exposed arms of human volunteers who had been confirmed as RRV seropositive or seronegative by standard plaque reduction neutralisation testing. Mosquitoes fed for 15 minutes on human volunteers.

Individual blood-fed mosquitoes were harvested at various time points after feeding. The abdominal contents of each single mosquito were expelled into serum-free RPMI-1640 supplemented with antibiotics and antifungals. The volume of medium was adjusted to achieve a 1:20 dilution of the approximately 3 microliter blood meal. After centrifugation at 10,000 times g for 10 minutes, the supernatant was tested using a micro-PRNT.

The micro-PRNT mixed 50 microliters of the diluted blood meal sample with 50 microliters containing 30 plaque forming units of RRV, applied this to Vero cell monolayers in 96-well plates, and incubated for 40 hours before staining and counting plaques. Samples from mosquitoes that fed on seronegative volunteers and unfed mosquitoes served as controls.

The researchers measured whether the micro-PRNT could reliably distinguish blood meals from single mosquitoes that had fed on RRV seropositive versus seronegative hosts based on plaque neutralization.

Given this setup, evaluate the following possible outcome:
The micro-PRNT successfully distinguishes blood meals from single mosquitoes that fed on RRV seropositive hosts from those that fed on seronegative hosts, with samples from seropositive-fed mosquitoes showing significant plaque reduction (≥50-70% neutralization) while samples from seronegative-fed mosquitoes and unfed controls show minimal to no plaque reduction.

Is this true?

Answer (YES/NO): YES